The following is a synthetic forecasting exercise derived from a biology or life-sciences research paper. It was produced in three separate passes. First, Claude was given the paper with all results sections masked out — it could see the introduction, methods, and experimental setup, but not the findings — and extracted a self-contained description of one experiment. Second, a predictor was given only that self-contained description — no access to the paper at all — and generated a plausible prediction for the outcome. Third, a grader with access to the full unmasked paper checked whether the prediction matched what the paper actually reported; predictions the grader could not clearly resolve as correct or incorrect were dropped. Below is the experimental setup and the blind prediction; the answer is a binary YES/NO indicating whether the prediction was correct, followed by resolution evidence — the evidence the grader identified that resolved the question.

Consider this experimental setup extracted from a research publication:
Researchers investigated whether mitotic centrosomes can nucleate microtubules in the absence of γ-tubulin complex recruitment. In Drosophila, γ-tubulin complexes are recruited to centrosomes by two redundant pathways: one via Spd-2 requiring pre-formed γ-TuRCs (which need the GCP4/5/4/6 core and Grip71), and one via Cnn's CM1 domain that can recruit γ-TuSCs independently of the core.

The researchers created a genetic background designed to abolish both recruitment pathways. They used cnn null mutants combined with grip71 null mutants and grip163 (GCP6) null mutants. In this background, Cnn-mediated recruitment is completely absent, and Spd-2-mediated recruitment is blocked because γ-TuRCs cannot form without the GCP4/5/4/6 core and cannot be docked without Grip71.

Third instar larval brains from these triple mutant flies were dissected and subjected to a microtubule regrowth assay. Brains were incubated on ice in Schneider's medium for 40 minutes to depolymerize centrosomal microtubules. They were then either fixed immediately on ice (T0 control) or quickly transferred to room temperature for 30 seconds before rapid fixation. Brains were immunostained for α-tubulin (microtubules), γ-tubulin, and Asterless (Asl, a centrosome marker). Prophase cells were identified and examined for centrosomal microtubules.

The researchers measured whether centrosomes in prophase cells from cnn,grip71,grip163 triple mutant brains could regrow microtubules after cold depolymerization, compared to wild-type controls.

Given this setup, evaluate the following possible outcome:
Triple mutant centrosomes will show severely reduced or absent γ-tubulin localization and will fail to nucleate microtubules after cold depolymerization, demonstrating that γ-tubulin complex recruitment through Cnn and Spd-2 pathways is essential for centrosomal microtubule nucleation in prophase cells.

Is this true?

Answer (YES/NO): NO